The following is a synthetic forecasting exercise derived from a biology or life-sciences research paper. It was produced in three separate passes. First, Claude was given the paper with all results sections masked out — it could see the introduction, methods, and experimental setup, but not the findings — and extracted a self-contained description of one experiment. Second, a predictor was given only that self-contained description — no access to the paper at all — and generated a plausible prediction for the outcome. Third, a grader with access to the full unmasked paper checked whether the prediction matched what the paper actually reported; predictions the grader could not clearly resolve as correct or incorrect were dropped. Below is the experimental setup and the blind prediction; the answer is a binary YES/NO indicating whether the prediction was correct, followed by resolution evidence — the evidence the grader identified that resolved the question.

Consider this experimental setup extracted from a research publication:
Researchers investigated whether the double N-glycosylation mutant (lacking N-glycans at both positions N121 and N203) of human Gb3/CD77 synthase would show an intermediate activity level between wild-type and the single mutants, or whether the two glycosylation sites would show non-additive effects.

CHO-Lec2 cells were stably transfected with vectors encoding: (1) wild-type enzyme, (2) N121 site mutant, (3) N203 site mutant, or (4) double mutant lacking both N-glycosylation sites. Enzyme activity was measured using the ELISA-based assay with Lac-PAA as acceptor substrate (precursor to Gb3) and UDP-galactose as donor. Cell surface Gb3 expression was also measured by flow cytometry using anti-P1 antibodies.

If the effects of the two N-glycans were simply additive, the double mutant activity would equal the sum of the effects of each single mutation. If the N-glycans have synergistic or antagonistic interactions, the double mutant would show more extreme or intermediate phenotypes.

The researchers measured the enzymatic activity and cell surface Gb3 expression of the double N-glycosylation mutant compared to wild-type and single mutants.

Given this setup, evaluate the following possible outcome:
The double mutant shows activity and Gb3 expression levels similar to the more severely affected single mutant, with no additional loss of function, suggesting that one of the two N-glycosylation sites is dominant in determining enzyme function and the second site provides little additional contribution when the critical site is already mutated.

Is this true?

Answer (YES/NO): NO